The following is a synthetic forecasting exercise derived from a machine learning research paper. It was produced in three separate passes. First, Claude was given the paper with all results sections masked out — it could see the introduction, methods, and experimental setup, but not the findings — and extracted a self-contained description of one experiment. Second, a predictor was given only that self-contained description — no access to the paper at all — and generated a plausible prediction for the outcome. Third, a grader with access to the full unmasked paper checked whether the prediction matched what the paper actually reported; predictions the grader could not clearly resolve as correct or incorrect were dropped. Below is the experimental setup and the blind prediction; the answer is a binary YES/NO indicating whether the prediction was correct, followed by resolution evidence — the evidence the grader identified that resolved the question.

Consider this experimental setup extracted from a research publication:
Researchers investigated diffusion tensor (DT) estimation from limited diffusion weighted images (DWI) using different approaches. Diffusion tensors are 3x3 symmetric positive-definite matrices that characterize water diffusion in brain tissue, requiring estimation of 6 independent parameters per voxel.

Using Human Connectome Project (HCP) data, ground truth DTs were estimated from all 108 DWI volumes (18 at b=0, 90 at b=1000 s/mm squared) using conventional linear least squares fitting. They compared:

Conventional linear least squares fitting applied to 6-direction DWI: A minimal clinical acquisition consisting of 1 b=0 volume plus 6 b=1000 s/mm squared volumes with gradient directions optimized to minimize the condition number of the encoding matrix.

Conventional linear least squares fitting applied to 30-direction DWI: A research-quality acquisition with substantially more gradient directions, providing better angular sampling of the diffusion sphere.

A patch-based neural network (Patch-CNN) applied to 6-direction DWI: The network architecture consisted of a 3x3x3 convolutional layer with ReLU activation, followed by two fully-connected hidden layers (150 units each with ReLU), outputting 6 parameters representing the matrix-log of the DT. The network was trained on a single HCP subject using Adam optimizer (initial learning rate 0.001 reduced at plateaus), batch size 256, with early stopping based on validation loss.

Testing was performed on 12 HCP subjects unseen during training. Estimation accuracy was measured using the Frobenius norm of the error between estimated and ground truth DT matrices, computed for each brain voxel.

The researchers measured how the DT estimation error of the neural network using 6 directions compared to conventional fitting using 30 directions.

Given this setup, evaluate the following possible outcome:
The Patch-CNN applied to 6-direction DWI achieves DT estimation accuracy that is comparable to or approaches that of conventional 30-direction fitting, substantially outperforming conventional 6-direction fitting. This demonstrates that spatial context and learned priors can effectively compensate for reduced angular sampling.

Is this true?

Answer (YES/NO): YES